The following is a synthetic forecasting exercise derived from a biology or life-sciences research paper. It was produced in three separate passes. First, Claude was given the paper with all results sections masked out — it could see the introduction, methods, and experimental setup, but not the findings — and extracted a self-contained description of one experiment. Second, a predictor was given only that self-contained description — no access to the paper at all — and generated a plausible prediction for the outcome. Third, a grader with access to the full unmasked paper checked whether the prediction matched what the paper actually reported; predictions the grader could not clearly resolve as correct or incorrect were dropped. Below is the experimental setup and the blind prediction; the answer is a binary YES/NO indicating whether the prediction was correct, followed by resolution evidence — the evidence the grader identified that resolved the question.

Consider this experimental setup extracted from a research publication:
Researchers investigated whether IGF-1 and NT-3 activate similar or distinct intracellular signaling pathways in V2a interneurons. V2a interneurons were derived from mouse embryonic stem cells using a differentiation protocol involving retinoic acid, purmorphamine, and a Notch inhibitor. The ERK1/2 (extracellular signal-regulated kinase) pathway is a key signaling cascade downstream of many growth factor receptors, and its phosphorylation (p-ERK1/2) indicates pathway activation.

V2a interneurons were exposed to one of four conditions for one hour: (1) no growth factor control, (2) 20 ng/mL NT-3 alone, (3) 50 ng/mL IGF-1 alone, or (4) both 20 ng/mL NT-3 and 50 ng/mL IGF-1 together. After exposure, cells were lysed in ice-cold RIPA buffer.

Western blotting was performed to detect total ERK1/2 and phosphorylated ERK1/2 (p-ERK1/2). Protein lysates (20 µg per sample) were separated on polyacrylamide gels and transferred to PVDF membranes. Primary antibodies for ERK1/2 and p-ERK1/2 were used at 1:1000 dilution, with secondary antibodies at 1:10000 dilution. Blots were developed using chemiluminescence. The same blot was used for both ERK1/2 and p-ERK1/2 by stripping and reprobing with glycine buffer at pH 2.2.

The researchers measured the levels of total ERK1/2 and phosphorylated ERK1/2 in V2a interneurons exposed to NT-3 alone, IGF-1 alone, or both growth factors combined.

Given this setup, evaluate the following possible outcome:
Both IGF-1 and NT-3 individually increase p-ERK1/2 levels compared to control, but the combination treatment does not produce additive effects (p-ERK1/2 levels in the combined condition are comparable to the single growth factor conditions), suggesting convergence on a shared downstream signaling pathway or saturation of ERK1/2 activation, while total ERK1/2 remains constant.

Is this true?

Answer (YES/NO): NO